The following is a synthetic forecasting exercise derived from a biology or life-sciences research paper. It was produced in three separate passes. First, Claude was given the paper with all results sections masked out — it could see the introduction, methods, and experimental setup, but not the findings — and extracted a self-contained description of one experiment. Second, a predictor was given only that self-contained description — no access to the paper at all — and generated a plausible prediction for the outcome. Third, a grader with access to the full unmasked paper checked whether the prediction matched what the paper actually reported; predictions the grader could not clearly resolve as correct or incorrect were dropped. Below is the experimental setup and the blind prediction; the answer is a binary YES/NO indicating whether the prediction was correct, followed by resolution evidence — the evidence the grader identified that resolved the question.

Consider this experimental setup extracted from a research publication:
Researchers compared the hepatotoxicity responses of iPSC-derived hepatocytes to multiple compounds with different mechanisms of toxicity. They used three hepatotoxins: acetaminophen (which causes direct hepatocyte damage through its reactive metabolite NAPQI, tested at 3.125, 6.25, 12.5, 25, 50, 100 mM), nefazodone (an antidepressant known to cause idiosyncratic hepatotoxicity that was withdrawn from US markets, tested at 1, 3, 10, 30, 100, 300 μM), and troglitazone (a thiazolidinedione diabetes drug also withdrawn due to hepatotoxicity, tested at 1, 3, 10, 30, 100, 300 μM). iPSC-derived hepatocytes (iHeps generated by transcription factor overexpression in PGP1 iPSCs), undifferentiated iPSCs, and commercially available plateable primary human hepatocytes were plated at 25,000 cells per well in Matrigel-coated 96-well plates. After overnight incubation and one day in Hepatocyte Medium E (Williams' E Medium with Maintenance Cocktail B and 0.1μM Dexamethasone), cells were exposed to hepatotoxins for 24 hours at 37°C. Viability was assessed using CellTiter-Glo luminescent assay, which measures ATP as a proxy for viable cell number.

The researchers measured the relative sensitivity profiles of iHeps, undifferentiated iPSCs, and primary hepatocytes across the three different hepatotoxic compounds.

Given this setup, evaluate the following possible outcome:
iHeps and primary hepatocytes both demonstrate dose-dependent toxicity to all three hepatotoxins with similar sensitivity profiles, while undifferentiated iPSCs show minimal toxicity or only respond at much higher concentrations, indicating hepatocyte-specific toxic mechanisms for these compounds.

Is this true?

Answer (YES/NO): NO